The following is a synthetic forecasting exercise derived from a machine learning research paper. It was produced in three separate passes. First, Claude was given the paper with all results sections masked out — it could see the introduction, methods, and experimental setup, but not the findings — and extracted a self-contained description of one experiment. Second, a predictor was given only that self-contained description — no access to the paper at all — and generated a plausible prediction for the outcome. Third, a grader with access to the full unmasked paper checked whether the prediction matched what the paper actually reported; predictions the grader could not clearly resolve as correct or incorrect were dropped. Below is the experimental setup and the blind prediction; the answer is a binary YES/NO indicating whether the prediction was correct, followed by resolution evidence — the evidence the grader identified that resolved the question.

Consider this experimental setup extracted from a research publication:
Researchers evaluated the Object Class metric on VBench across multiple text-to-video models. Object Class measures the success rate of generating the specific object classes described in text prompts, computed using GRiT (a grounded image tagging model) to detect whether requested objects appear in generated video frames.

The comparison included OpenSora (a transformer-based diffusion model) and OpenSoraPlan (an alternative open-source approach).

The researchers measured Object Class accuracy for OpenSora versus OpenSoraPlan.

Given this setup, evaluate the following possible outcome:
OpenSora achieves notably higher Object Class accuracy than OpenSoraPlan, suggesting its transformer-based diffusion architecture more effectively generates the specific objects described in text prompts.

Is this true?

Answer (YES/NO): YES